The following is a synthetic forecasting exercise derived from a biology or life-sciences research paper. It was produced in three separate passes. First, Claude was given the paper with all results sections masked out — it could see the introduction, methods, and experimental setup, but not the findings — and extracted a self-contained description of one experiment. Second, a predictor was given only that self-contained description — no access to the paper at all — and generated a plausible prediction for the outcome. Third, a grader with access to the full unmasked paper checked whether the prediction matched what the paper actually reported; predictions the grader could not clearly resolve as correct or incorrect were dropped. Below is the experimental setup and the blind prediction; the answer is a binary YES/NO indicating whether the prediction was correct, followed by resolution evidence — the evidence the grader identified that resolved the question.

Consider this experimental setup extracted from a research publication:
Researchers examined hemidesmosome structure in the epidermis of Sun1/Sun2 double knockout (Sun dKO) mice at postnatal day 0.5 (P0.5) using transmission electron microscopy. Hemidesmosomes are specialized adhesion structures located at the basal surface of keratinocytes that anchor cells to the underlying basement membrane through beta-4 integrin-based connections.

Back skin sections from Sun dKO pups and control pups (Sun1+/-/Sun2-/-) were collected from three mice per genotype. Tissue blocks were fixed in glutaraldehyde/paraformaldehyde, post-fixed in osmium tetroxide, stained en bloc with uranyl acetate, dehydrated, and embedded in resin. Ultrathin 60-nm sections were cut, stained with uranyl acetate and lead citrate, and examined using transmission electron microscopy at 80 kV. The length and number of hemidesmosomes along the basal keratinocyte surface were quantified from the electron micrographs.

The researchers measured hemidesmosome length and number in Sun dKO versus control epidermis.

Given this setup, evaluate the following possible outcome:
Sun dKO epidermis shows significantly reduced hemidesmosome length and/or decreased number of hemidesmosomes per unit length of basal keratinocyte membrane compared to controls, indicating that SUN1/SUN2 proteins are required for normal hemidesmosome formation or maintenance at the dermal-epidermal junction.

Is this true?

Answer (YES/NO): NO